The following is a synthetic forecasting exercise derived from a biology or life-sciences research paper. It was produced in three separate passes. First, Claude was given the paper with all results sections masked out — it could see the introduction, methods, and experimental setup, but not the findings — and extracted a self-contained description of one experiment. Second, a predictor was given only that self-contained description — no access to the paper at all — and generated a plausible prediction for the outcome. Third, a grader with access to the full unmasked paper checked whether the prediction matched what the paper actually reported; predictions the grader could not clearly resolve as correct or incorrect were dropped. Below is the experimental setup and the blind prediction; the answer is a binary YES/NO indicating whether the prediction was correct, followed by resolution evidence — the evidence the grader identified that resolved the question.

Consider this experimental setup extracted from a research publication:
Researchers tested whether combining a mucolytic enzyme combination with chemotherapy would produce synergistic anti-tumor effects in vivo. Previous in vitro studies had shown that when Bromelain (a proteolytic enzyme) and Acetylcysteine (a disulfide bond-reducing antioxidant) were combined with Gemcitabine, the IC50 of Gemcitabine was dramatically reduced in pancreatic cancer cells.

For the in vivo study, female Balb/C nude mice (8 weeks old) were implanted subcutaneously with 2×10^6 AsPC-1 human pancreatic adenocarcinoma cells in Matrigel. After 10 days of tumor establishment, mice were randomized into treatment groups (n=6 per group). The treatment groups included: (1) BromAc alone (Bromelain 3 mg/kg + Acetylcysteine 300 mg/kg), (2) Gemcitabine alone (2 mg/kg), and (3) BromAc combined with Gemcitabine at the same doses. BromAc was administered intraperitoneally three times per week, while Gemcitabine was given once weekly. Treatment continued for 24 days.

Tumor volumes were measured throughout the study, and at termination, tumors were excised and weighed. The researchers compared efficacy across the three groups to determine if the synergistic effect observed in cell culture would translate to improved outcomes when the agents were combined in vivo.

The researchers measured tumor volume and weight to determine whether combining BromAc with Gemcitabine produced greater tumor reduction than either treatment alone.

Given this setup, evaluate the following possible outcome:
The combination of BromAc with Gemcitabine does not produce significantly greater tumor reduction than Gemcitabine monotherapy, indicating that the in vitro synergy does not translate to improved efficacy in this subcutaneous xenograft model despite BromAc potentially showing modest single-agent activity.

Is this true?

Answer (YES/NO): YES